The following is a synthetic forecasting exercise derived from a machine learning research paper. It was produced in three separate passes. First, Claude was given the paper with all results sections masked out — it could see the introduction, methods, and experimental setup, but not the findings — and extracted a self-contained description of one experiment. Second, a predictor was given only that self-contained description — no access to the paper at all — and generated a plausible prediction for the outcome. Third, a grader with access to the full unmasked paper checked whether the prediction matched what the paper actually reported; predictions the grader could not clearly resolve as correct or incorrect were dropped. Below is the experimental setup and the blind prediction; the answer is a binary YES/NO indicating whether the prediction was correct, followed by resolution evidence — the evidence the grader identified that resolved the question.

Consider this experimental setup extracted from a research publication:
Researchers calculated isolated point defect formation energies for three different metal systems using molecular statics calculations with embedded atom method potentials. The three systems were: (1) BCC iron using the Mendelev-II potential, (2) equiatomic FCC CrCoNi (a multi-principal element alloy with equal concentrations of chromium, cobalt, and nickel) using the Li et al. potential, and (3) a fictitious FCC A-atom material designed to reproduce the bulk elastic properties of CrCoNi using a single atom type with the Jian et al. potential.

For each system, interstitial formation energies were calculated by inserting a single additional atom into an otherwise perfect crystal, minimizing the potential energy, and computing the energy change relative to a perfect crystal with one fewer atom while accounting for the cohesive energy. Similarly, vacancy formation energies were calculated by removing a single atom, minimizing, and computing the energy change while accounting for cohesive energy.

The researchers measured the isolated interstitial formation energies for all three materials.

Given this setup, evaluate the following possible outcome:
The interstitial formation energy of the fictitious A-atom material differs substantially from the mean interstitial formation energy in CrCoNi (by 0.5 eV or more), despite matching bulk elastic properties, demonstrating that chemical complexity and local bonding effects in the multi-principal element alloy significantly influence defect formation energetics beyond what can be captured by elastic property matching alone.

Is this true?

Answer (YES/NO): YES